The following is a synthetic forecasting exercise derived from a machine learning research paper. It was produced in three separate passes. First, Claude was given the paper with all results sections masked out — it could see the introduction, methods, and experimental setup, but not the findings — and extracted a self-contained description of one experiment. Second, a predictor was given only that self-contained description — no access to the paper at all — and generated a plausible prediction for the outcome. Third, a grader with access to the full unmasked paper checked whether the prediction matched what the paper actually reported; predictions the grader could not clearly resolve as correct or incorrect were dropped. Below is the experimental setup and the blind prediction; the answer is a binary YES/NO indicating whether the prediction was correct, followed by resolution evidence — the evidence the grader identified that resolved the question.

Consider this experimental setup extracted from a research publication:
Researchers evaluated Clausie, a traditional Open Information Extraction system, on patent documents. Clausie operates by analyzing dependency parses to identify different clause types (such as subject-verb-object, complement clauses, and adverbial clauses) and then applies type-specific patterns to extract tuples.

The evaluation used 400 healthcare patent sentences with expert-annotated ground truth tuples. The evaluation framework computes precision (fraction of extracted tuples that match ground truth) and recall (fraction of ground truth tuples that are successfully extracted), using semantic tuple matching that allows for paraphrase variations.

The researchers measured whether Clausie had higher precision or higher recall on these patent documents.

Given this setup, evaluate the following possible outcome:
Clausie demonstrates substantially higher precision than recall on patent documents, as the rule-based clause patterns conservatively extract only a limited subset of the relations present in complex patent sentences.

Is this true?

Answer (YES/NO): NO